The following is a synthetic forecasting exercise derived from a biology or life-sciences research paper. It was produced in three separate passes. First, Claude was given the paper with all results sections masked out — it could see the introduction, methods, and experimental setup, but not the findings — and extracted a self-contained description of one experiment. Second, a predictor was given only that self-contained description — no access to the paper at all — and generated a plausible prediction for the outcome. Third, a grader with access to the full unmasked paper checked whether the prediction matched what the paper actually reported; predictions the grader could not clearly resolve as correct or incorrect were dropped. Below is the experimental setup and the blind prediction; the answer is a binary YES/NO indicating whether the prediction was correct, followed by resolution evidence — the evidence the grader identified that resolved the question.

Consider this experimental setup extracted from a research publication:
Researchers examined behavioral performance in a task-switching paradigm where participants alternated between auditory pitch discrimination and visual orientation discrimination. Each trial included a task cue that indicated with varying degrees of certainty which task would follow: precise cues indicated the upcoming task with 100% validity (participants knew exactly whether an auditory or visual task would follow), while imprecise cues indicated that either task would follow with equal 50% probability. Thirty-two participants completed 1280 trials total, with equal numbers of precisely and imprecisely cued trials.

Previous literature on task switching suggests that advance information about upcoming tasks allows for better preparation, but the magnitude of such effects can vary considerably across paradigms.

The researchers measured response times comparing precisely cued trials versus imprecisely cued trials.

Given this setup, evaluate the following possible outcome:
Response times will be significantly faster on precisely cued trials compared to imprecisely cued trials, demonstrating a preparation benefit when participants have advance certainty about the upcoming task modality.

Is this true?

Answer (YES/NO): YES